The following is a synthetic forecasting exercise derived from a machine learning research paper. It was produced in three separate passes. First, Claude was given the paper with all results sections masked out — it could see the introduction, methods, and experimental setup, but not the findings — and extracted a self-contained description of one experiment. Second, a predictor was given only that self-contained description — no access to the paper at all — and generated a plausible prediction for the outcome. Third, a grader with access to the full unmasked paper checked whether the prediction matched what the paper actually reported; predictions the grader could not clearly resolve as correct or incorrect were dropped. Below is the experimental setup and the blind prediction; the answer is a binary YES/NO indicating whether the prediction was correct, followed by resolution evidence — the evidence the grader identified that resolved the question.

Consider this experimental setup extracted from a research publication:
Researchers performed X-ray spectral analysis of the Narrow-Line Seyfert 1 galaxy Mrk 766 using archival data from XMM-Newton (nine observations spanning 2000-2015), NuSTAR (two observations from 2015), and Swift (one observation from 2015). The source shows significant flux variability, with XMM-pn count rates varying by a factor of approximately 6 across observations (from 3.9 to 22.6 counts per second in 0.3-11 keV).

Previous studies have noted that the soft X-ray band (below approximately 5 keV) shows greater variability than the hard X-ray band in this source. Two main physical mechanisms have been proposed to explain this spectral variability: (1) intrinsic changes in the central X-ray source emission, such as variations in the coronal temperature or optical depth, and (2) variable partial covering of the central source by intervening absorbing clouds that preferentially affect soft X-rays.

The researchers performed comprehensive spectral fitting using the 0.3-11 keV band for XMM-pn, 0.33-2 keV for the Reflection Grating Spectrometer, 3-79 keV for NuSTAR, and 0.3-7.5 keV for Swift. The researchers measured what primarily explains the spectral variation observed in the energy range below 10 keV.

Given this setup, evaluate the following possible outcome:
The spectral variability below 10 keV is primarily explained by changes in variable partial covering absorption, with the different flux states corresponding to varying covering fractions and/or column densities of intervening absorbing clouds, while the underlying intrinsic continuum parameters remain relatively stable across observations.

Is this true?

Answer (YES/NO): YES